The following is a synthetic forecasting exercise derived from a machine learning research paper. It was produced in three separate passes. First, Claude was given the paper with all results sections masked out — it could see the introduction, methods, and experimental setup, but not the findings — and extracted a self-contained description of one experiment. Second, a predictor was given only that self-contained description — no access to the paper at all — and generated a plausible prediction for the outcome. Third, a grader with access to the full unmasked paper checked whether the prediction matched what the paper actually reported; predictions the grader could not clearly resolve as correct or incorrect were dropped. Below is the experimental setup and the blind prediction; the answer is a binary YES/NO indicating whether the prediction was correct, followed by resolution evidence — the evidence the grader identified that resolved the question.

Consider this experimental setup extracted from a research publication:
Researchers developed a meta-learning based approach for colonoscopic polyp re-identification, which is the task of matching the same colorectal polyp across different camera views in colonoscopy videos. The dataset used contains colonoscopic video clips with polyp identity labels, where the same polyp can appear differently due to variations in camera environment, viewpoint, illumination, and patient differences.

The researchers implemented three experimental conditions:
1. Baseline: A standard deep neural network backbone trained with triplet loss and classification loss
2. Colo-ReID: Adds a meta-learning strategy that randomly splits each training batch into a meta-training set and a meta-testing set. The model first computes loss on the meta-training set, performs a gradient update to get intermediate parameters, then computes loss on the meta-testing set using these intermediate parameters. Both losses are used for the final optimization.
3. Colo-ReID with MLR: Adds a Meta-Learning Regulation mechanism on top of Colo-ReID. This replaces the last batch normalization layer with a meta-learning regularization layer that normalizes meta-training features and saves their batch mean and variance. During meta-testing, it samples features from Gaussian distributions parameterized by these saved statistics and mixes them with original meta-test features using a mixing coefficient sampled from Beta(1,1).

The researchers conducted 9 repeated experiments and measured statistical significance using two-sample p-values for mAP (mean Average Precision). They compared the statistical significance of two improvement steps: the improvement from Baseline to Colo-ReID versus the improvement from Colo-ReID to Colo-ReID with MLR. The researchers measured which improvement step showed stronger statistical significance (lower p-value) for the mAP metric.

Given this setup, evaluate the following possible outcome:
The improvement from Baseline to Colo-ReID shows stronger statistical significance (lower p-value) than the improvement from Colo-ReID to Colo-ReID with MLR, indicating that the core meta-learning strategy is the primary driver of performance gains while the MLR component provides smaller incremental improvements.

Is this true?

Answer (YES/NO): NO